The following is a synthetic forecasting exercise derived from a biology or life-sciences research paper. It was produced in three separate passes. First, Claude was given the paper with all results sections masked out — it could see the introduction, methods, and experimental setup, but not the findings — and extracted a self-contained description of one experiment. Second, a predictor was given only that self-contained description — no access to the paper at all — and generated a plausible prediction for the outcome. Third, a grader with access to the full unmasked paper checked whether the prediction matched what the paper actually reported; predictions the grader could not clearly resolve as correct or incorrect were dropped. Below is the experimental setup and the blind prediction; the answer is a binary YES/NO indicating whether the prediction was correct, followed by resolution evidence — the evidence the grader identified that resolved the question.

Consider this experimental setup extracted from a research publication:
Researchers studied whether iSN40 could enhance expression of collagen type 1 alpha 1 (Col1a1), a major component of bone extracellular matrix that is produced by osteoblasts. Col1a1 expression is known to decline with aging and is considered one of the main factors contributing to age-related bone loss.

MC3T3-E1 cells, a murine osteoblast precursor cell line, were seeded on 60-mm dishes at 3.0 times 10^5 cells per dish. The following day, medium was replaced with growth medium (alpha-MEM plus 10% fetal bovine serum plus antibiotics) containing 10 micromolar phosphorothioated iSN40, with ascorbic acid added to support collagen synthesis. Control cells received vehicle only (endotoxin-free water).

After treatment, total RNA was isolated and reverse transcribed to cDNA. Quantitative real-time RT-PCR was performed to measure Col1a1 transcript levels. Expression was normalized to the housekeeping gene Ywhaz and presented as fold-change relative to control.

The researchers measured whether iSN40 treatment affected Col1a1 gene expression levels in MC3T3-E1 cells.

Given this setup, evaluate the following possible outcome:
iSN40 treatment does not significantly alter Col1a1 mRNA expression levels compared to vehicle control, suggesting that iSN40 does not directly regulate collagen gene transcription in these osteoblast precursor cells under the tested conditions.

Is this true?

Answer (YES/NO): YES